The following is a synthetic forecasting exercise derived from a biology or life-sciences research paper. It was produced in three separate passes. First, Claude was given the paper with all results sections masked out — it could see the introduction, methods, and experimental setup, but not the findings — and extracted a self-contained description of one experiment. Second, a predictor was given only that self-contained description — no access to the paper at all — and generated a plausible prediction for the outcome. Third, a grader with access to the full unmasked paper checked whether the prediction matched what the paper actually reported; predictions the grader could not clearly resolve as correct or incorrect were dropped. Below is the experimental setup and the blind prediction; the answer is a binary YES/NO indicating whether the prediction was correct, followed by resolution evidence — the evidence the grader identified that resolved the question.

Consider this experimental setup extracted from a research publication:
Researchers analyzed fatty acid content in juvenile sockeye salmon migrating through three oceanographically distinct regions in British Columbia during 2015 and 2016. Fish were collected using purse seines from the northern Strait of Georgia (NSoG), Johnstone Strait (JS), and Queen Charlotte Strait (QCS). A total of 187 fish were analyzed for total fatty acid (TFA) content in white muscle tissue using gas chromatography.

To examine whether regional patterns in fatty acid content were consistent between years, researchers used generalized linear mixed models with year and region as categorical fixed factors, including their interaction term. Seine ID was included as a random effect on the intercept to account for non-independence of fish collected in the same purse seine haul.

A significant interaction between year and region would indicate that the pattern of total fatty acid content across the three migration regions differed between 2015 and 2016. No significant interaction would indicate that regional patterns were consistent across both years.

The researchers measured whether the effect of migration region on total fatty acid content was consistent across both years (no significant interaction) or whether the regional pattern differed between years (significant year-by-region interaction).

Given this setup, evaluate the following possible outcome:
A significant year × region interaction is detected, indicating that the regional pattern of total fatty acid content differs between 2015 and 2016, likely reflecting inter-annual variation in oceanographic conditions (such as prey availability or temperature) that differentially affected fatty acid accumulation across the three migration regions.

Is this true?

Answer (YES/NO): YES